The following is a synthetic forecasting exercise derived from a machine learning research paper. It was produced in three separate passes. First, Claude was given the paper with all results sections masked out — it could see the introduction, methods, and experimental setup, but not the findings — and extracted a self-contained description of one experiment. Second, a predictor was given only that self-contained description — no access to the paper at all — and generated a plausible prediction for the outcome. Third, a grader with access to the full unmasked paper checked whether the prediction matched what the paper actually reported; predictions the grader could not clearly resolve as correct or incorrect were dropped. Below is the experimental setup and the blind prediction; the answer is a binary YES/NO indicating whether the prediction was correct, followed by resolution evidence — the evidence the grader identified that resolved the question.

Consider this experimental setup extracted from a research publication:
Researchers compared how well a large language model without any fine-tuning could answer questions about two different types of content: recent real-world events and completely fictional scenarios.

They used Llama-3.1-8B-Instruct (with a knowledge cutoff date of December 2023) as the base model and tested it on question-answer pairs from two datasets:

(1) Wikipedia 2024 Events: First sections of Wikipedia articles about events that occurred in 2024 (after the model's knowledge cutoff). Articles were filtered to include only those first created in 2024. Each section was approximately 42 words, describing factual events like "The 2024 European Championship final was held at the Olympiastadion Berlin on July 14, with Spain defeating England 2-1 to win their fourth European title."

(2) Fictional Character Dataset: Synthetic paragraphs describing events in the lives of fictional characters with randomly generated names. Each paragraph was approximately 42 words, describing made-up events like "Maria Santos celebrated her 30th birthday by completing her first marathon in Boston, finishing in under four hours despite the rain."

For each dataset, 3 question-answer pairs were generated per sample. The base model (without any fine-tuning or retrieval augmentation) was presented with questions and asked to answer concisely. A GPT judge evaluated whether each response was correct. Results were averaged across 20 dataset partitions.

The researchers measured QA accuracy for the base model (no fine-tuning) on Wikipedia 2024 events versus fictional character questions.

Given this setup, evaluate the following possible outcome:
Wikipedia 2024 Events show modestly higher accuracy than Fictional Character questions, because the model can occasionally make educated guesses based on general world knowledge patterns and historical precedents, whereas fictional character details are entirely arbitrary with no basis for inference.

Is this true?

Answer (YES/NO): YES